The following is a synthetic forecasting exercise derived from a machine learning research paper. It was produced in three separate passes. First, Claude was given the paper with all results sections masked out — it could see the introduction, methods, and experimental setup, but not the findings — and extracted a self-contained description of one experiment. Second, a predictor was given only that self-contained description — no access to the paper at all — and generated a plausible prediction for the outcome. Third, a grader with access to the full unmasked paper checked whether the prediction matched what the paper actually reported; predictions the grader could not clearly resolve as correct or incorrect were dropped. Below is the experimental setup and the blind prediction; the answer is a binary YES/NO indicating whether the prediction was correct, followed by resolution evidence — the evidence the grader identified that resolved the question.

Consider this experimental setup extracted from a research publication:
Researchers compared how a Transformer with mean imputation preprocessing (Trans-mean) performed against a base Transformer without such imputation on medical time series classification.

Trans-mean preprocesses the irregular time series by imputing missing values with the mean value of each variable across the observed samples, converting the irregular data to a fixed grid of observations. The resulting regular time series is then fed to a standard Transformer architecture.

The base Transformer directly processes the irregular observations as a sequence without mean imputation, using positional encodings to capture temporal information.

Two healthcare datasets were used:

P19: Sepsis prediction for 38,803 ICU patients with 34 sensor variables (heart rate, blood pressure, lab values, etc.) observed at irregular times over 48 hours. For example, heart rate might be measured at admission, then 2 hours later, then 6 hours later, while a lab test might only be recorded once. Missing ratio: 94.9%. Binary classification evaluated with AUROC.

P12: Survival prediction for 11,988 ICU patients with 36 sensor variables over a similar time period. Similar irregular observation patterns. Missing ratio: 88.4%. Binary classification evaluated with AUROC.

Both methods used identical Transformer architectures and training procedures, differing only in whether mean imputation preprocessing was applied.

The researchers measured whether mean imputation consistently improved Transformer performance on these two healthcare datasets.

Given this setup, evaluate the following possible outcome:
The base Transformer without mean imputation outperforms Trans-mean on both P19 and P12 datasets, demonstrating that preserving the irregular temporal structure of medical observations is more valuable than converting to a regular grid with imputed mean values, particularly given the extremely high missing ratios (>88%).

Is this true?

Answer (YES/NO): NO